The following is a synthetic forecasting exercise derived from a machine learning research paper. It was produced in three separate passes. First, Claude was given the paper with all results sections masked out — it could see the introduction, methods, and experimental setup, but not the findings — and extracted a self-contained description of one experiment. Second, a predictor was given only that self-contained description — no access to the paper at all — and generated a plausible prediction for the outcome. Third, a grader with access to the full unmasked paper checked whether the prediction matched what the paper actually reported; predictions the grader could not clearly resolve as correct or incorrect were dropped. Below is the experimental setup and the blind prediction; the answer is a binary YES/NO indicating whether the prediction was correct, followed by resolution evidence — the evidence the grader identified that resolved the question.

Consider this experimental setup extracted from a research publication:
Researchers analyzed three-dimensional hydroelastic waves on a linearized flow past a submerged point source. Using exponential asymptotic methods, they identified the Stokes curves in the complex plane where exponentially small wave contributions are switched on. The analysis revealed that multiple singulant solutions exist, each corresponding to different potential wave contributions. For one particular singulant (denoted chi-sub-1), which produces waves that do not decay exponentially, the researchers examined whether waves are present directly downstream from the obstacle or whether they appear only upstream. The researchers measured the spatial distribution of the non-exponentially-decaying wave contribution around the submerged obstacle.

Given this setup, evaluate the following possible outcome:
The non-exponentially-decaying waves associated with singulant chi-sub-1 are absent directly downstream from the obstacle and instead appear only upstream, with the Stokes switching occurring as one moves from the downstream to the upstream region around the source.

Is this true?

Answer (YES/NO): YES